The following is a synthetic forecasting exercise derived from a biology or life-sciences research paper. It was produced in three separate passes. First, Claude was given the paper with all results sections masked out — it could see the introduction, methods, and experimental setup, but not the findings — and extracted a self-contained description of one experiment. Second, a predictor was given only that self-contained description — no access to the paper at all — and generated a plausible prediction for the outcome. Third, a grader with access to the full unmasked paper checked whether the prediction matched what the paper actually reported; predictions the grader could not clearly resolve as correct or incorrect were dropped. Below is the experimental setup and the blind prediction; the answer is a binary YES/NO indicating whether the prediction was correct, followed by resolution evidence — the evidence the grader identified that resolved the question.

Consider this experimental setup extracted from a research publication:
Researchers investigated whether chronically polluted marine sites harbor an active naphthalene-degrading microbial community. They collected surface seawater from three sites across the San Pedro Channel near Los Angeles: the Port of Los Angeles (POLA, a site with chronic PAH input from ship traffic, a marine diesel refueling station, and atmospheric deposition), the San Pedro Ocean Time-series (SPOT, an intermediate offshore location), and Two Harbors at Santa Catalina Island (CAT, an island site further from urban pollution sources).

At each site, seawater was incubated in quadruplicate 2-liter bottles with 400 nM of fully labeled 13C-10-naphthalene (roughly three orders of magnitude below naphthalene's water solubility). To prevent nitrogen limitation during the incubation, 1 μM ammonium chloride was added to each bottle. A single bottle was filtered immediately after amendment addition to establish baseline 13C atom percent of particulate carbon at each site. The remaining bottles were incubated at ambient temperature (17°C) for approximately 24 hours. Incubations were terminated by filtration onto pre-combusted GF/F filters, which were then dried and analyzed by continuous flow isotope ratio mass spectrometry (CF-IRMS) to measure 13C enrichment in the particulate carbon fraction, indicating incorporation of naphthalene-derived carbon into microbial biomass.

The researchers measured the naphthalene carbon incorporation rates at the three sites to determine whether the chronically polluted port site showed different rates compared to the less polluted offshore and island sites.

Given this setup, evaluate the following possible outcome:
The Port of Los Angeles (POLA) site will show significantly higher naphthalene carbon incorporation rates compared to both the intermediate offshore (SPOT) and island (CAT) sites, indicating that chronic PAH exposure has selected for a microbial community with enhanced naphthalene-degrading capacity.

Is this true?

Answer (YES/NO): YES